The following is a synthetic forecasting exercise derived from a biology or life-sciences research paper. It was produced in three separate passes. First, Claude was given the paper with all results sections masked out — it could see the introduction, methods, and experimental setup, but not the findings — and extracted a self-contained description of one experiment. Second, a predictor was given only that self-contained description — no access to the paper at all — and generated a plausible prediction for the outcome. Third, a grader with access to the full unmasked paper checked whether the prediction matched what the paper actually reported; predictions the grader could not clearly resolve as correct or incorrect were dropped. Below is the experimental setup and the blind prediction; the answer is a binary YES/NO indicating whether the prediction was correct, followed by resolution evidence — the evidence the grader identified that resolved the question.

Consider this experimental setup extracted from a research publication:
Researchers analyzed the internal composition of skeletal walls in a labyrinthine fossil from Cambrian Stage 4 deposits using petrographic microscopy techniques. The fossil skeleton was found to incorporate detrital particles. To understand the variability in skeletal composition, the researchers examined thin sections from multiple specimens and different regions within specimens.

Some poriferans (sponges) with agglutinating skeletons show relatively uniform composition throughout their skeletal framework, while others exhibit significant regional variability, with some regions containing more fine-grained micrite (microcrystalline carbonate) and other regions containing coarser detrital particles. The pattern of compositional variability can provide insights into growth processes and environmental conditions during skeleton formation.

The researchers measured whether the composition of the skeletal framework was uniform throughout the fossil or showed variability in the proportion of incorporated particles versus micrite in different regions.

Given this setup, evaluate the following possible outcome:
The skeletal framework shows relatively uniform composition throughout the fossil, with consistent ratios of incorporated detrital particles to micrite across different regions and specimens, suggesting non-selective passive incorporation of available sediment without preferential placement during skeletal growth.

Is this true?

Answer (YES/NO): NO